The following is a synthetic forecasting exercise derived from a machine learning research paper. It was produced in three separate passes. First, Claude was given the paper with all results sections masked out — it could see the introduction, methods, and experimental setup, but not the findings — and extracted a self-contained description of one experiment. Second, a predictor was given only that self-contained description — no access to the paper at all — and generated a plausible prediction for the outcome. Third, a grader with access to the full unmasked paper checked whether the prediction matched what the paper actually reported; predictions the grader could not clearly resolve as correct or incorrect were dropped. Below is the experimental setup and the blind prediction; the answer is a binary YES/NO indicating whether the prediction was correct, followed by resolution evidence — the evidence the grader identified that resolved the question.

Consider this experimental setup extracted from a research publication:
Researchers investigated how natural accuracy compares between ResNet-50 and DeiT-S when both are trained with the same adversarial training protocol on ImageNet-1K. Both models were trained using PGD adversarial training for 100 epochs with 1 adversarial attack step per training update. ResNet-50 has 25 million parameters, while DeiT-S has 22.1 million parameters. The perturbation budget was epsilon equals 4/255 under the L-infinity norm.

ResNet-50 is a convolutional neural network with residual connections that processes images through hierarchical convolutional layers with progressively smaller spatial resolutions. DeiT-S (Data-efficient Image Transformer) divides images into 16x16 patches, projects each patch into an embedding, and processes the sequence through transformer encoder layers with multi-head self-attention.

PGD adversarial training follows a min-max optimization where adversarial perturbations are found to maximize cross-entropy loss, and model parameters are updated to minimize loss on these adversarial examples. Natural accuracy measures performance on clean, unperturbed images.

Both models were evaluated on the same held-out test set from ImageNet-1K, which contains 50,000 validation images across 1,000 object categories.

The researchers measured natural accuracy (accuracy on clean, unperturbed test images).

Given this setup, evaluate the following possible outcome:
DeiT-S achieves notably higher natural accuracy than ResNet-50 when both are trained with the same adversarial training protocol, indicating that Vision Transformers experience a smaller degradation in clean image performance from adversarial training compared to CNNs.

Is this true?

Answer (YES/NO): NO